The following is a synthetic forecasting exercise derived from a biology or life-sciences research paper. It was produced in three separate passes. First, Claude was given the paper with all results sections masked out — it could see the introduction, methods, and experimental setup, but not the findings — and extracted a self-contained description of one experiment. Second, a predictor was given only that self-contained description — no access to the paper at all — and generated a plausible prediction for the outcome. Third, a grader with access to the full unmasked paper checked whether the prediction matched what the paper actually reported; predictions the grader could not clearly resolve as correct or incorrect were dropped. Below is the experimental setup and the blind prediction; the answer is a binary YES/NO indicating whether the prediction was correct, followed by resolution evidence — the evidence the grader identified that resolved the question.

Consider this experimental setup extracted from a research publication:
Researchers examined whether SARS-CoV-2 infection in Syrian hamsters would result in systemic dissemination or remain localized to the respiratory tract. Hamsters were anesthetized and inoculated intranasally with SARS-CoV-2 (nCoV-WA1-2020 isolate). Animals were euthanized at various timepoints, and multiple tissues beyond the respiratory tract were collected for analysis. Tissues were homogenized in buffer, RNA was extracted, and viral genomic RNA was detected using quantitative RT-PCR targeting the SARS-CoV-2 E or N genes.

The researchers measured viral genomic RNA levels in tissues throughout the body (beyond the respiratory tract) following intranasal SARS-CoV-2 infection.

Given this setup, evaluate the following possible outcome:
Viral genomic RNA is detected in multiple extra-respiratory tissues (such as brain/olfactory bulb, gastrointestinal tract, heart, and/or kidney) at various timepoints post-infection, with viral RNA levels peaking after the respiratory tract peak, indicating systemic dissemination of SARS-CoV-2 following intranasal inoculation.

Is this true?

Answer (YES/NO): NO